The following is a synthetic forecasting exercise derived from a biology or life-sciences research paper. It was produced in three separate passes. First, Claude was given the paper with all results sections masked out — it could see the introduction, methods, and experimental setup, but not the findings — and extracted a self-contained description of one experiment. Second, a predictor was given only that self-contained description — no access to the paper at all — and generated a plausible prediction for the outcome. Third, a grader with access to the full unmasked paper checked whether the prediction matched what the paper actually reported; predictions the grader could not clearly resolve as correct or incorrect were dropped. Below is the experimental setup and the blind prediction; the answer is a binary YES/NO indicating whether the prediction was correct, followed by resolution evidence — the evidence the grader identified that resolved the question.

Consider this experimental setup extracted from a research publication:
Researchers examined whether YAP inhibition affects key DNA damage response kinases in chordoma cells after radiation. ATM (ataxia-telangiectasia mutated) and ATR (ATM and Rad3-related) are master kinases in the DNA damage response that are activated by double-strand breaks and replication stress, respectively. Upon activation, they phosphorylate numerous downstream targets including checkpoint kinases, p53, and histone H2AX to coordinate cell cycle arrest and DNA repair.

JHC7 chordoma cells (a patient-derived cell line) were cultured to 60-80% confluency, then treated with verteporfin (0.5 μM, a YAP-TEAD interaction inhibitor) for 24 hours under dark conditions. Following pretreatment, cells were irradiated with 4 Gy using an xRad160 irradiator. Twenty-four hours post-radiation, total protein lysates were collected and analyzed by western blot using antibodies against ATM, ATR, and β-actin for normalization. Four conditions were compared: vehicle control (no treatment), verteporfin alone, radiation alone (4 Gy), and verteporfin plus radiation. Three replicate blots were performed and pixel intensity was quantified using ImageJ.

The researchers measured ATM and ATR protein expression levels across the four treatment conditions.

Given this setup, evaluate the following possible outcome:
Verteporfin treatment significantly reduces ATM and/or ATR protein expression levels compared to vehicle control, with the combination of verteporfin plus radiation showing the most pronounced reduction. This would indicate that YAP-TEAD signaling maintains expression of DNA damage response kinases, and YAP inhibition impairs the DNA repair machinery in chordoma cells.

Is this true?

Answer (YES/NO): YES